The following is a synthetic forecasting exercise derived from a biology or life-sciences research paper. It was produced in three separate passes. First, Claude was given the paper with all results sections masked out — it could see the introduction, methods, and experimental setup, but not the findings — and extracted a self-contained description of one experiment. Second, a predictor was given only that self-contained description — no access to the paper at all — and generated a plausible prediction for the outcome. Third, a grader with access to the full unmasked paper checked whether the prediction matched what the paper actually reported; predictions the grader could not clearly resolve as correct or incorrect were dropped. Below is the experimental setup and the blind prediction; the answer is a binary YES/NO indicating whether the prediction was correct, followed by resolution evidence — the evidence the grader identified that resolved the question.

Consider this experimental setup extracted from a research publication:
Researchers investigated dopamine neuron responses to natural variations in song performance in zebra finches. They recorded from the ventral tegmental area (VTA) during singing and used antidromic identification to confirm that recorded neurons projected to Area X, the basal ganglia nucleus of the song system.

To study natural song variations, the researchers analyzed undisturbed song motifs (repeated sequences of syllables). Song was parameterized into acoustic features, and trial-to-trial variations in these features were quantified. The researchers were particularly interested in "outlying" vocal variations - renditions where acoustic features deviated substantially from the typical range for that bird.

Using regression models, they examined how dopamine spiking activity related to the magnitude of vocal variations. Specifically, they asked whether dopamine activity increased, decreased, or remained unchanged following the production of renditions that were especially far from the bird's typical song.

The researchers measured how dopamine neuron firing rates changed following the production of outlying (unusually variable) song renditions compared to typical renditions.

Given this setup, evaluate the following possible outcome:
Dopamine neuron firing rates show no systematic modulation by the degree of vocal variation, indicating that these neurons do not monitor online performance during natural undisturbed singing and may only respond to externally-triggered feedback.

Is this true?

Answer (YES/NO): NO